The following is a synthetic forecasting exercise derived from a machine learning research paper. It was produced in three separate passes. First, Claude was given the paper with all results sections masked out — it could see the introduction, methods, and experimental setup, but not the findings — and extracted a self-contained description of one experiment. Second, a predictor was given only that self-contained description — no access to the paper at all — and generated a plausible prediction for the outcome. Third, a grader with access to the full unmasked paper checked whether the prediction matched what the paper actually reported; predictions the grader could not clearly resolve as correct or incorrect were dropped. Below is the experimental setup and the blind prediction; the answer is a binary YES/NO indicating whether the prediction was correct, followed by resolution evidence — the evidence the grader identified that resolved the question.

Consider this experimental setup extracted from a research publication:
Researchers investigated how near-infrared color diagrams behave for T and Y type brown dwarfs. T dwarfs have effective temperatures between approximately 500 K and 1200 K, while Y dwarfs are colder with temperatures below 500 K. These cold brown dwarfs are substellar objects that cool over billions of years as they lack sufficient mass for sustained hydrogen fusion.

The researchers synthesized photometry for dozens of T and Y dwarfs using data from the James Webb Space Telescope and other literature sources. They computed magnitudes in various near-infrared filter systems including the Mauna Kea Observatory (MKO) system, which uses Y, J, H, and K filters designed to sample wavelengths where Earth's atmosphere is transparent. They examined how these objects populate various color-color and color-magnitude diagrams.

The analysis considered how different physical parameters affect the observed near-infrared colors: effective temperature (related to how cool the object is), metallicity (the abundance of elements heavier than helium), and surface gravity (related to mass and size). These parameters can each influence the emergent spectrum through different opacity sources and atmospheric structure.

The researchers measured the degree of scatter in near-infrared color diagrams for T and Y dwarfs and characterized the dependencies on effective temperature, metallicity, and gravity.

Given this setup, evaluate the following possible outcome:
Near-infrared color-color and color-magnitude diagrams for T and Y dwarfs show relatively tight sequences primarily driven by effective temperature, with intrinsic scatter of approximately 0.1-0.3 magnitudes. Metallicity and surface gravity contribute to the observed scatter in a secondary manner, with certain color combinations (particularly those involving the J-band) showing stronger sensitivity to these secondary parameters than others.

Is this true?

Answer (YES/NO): NO